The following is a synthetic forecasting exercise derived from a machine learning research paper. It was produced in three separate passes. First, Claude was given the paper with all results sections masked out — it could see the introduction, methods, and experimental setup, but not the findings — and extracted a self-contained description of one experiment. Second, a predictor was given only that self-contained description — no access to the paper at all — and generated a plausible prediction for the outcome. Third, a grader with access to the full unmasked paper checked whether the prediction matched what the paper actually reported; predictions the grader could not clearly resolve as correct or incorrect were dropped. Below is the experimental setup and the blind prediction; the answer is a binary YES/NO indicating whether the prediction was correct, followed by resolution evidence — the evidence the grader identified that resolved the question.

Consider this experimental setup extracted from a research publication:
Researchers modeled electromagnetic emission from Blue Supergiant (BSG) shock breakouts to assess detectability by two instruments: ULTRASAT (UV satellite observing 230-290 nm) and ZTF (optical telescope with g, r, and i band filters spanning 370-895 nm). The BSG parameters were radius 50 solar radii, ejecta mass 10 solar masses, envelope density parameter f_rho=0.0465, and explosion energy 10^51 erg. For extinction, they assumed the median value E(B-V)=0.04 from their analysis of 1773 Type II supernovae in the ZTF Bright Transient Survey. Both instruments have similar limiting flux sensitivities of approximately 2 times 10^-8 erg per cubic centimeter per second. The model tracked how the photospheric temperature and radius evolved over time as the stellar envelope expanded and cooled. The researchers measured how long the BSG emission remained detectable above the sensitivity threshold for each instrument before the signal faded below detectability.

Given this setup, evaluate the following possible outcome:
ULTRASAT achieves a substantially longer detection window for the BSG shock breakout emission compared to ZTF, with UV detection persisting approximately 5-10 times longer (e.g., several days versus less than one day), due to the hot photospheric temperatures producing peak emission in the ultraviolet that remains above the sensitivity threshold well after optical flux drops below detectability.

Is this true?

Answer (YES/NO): NO